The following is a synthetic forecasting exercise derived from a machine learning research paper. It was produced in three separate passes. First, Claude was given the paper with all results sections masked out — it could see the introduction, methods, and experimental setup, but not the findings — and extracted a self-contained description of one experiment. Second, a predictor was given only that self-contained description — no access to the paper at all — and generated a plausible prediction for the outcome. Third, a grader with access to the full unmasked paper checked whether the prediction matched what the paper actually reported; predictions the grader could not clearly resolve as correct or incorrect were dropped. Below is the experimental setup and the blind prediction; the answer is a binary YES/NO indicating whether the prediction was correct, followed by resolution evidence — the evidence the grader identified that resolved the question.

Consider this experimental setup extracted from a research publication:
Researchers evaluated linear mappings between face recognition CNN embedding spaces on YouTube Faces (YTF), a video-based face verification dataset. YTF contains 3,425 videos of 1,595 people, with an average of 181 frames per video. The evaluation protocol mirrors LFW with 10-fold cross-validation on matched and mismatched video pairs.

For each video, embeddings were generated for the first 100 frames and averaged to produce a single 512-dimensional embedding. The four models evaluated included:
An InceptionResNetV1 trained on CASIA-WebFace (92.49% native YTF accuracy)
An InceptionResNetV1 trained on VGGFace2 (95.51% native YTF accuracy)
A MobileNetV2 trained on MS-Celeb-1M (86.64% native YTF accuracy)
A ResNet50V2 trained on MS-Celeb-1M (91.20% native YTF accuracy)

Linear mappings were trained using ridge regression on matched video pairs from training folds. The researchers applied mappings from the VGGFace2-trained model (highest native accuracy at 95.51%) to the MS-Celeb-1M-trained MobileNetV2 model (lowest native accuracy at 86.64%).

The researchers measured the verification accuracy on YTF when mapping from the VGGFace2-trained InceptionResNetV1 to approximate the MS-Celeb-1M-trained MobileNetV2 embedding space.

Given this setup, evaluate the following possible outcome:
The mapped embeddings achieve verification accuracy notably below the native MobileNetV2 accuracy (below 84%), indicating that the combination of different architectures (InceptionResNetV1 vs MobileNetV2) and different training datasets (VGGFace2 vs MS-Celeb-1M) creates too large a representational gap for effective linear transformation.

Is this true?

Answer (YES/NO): YES